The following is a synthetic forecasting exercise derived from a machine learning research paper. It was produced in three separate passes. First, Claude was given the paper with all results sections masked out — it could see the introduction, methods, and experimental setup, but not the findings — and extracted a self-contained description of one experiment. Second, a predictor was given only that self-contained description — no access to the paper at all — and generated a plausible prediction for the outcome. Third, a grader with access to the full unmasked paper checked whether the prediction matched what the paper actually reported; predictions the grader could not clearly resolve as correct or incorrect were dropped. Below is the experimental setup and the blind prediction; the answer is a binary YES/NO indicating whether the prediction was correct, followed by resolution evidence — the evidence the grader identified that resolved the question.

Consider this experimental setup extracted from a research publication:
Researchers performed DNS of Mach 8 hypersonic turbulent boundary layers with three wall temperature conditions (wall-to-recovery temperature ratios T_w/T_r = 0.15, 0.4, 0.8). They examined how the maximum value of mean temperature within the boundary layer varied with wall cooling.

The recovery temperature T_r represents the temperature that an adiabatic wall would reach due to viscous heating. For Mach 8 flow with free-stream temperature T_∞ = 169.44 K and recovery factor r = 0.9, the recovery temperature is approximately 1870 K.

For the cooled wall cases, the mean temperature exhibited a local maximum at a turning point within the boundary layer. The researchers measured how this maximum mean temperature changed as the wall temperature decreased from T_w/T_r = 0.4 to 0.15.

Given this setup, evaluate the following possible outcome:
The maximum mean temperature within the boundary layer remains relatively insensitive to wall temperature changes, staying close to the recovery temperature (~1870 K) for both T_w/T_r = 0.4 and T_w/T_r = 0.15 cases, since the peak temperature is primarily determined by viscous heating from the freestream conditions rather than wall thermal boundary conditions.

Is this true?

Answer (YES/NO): NO